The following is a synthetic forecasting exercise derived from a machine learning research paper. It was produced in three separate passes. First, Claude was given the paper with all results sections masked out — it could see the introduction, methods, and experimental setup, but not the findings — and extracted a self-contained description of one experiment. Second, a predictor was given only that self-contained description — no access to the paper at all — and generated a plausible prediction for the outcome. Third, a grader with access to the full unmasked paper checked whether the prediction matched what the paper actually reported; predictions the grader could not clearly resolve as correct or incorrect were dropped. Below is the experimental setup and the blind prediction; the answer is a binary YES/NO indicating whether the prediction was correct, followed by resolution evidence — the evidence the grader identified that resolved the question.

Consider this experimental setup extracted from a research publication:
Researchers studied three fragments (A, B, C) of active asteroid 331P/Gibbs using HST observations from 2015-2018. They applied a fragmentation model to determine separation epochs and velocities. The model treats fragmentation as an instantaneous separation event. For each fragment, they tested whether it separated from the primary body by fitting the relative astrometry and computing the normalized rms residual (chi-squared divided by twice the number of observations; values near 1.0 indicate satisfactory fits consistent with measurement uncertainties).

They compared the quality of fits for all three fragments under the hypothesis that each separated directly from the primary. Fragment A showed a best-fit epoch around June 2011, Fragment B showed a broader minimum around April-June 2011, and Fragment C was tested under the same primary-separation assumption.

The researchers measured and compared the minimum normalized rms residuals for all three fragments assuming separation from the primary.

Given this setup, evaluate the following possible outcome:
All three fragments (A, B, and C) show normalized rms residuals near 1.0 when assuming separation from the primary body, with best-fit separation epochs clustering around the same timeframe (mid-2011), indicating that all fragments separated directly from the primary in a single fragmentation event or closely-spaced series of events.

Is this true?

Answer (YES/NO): NO